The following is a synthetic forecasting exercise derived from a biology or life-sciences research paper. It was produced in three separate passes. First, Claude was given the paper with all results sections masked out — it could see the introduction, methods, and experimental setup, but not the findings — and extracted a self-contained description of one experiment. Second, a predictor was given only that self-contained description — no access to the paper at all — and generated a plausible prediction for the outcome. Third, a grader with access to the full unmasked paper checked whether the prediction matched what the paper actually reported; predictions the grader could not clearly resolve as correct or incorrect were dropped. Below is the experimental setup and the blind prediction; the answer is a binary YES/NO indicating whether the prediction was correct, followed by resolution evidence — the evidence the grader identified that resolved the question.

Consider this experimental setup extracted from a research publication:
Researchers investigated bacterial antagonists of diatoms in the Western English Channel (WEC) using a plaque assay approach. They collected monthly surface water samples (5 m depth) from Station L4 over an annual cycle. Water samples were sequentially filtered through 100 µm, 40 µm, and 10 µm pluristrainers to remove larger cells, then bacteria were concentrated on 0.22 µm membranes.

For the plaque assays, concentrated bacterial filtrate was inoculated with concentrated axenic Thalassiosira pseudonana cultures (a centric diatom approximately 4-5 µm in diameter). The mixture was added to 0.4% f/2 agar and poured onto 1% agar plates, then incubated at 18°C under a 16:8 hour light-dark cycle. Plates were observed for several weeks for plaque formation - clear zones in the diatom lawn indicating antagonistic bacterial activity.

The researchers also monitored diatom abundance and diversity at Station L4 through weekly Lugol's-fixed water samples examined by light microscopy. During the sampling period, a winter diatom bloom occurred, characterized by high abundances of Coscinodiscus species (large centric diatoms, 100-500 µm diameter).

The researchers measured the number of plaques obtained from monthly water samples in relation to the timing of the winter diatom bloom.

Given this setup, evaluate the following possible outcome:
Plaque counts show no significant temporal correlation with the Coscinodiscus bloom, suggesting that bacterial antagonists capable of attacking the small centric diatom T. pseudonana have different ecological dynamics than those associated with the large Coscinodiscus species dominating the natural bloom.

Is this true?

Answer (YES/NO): NO